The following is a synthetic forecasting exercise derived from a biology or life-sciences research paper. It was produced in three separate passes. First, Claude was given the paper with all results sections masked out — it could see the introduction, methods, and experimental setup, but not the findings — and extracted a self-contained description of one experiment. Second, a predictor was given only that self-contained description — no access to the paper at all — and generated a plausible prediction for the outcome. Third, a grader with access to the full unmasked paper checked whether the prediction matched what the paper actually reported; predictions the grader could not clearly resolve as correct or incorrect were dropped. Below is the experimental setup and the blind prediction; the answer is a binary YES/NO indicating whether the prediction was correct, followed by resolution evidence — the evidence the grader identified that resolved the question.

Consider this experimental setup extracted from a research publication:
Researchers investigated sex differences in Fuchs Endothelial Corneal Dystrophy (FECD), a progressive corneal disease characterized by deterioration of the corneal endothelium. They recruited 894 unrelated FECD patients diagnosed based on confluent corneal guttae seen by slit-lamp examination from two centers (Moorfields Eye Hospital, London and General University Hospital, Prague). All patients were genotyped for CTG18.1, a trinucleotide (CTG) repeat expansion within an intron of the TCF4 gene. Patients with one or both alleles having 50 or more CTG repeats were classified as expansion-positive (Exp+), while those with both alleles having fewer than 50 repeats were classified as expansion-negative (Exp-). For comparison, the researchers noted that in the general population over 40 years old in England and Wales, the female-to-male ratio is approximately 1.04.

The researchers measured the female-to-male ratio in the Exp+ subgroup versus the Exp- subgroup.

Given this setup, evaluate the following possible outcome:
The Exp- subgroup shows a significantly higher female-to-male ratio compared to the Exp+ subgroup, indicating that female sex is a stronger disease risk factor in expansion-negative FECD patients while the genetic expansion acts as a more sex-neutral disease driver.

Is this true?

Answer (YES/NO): YES